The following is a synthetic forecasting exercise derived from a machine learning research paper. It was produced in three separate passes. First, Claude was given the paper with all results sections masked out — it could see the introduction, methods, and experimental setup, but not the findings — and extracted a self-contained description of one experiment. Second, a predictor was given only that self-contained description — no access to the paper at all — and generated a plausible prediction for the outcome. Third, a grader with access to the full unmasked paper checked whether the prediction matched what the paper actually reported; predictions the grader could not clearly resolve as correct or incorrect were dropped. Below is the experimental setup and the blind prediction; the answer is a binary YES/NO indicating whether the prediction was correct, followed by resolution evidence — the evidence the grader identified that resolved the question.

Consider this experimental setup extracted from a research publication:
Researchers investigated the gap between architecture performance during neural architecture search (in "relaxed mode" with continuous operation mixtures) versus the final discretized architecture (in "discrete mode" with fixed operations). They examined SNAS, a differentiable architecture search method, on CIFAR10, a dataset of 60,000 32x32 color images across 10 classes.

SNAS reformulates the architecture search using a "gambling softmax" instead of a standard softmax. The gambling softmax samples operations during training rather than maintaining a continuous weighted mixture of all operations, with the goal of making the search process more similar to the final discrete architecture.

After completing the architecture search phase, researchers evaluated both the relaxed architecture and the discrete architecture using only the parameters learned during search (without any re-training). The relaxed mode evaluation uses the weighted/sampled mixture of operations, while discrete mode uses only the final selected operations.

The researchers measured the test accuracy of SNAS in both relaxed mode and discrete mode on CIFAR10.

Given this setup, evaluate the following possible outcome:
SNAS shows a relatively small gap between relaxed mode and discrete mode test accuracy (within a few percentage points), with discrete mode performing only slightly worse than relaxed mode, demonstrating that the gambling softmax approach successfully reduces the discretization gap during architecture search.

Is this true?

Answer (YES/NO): NO